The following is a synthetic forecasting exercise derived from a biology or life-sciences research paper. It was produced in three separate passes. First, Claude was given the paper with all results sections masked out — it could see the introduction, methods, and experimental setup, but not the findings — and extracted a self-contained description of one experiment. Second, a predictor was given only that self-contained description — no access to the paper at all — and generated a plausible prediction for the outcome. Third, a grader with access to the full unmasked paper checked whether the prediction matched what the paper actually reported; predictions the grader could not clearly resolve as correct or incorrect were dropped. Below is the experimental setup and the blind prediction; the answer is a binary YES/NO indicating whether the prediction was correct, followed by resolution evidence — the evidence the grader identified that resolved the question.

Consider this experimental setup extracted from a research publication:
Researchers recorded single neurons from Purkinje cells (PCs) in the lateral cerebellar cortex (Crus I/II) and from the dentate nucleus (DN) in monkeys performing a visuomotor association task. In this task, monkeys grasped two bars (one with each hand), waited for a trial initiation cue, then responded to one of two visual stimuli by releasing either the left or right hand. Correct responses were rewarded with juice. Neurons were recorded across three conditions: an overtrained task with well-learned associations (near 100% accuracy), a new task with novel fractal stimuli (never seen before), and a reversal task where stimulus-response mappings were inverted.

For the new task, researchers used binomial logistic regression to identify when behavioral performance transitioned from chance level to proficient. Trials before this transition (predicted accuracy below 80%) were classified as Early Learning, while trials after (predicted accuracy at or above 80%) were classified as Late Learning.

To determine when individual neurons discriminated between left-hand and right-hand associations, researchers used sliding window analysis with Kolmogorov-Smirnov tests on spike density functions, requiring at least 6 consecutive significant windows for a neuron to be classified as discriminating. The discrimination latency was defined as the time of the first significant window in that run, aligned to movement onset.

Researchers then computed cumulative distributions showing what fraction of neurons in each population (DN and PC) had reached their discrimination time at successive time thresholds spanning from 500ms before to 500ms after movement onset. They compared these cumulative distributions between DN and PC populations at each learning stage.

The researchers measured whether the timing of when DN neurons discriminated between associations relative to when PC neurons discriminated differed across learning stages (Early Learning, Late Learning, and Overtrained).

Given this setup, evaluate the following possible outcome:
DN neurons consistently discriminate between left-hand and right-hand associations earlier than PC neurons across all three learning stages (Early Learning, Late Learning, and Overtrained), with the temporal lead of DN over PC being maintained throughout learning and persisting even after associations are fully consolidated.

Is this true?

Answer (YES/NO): NO